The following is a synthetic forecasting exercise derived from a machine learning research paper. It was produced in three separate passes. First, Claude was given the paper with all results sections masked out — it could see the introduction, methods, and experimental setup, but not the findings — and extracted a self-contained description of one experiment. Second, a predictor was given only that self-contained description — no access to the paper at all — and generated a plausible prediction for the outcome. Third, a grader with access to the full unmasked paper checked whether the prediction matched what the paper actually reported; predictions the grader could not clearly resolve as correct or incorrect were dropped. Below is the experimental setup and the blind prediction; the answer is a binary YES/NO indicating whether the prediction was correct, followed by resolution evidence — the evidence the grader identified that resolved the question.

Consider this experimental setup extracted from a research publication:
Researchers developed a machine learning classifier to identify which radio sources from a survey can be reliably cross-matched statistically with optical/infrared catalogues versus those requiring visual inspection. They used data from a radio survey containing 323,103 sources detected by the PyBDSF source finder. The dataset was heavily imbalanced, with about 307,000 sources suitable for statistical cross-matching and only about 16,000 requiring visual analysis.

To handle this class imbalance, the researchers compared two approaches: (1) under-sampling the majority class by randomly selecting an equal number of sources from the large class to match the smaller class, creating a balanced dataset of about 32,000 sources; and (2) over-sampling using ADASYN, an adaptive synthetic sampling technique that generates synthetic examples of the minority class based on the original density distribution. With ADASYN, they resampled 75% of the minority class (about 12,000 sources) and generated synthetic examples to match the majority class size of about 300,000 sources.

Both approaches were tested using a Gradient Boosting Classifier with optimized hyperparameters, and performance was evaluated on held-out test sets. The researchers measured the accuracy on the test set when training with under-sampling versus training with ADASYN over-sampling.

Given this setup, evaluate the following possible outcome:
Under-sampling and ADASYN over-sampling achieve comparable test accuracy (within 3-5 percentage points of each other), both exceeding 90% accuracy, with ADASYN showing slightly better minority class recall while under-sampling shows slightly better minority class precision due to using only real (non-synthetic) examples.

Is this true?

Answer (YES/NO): NO